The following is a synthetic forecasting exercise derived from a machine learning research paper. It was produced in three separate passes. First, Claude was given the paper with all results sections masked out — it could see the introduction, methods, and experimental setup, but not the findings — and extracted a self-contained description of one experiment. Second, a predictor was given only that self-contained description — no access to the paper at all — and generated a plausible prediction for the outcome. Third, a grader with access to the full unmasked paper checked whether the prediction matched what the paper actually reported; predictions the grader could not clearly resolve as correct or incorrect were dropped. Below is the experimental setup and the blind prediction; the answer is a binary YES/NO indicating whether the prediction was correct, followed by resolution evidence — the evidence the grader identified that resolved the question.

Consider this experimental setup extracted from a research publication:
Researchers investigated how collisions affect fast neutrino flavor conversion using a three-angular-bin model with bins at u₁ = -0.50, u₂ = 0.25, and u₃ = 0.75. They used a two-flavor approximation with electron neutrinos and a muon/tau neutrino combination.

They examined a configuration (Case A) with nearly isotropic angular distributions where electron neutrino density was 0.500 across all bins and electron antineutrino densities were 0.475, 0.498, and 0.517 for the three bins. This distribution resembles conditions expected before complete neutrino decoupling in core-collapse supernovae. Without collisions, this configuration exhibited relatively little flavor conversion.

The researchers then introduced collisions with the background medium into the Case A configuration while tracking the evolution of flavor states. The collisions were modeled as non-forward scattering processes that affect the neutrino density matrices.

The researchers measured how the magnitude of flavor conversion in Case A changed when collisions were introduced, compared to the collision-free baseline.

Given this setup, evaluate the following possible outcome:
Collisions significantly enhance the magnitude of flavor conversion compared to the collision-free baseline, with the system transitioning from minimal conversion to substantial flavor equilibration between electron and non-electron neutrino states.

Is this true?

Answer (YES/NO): YES